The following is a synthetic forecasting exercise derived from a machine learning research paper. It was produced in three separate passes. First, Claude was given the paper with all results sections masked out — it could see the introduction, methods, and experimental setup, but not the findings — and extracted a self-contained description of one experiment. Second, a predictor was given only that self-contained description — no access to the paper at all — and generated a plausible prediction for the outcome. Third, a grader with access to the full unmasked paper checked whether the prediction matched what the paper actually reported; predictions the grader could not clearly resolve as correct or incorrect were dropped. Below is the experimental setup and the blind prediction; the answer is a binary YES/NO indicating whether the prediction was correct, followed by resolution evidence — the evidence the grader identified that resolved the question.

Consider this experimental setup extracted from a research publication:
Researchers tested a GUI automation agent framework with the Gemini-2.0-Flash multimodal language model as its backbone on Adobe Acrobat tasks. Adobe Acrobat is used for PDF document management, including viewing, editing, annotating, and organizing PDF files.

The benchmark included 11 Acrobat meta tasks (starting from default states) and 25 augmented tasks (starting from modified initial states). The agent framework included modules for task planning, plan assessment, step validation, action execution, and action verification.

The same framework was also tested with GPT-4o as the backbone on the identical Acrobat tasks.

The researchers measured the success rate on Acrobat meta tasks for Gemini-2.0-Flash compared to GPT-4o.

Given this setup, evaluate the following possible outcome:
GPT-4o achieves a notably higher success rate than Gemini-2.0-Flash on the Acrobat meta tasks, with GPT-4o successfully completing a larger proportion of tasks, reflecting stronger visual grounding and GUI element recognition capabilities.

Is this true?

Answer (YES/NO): YES